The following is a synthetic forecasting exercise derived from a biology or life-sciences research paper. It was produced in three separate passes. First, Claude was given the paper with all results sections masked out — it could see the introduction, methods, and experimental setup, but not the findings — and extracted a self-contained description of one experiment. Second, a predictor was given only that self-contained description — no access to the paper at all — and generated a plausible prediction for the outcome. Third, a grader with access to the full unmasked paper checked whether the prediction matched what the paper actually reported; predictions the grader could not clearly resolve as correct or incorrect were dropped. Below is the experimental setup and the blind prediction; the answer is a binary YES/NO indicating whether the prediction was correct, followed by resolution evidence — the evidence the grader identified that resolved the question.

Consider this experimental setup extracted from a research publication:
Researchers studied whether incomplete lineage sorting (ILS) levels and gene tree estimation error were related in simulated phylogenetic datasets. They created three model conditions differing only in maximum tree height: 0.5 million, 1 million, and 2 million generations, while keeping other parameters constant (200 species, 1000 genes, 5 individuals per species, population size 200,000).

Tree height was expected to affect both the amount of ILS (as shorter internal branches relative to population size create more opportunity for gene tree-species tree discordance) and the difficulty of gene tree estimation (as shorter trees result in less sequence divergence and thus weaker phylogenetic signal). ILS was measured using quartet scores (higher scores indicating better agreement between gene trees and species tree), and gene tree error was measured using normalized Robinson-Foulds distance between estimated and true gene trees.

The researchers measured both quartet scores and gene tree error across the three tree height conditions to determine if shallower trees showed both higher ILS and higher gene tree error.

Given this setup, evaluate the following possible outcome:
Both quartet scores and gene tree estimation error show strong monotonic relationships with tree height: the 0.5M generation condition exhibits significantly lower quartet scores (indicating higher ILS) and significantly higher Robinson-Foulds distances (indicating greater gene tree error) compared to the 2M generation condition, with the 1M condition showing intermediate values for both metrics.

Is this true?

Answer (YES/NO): YES